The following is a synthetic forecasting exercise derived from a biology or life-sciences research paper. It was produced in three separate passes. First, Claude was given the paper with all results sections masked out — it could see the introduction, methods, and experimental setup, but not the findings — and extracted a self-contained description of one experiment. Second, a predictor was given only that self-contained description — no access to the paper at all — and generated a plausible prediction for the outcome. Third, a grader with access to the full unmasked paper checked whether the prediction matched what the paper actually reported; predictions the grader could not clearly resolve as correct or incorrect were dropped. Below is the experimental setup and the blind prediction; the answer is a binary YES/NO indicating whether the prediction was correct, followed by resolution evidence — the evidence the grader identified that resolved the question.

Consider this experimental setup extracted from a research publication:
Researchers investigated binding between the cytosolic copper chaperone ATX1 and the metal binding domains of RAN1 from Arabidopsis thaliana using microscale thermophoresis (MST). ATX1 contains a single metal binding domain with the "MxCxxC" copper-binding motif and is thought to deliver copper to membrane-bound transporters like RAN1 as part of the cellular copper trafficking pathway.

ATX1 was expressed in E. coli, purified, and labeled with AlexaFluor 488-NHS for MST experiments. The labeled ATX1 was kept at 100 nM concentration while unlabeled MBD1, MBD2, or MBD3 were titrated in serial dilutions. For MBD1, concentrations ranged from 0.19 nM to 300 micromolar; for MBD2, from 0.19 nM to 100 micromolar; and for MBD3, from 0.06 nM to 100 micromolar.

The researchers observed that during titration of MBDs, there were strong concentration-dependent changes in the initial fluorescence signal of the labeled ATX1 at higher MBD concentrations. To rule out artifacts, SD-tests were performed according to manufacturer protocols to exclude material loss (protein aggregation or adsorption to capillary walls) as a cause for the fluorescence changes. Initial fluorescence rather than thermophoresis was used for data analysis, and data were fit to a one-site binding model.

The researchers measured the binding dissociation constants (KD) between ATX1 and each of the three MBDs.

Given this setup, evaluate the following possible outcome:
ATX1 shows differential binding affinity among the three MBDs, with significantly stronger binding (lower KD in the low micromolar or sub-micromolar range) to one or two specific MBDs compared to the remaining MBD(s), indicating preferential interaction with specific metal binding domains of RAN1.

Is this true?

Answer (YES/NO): NO